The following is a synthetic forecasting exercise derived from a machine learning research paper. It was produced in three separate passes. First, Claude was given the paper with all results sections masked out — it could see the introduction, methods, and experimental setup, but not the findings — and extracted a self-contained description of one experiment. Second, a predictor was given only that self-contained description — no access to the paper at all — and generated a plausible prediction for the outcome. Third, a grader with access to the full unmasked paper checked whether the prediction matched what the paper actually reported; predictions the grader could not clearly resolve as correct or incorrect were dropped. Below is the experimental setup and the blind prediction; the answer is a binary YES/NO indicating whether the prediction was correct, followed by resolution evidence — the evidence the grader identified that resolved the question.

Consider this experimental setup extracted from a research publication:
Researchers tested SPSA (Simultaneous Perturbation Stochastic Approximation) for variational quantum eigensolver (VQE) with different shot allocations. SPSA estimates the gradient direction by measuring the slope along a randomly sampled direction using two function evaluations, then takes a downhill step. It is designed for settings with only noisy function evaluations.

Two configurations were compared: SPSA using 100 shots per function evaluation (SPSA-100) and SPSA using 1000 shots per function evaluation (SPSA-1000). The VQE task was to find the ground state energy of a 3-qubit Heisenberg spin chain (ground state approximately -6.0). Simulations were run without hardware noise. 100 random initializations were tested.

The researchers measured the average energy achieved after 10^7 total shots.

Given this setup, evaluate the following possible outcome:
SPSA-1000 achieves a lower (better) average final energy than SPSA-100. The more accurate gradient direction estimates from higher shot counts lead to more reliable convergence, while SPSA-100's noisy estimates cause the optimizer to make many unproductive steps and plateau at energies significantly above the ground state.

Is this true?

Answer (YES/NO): NO